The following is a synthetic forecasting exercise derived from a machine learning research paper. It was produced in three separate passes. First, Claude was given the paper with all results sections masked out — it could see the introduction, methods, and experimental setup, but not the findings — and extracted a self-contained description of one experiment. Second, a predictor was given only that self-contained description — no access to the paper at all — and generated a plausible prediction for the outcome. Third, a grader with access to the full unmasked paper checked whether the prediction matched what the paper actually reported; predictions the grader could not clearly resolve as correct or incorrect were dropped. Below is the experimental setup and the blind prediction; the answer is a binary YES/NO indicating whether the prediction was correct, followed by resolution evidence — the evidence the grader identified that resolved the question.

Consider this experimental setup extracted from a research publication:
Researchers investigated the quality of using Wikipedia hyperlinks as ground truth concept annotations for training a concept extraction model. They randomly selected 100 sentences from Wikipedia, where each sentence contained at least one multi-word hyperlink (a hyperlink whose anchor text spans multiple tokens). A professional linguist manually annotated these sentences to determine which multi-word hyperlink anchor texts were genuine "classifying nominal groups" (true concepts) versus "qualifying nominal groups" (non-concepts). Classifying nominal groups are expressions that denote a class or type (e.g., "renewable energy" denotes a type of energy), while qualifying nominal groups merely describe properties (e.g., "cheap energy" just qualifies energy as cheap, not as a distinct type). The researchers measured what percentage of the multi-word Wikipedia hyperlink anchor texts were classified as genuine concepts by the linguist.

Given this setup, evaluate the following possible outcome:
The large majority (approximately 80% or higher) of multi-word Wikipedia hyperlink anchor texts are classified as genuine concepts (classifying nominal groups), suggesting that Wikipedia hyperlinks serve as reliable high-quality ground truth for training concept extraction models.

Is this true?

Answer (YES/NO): NO